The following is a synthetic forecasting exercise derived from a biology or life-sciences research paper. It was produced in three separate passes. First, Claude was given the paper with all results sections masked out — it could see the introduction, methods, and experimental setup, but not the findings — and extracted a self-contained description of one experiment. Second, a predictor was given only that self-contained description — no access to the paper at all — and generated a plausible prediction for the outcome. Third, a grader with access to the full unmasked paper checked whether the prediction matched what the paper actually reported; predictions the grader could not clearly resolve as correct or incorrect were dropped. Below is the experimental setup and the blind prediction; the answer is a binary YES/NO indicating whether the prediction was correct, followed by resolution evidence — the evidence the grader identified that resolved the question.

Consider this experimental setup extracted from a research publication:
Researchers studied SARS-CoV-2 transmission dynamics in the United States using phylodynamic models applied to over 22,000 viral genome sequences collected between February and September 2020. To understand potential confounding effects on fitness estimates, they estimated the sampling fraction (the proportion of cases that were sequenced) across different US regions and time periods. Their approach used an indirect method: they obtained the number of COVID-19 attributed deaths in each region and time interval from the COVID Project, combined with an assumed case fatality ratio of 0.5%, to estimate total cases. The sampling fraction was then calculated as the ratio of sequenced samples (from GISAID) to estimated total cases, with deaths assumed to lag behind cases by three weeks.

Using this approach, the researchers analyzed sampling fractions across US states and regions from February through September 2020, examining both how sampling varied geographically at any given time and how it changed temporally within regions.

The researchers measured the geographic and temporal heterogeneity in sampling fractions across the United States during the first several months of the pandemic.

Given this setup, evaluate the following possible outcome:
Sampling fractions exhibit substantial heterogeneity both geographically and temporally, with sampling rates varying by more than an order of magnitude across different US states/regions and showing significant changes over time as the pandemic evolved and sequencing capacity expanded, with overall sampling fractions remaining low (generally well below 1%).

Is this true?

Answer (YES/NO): YES